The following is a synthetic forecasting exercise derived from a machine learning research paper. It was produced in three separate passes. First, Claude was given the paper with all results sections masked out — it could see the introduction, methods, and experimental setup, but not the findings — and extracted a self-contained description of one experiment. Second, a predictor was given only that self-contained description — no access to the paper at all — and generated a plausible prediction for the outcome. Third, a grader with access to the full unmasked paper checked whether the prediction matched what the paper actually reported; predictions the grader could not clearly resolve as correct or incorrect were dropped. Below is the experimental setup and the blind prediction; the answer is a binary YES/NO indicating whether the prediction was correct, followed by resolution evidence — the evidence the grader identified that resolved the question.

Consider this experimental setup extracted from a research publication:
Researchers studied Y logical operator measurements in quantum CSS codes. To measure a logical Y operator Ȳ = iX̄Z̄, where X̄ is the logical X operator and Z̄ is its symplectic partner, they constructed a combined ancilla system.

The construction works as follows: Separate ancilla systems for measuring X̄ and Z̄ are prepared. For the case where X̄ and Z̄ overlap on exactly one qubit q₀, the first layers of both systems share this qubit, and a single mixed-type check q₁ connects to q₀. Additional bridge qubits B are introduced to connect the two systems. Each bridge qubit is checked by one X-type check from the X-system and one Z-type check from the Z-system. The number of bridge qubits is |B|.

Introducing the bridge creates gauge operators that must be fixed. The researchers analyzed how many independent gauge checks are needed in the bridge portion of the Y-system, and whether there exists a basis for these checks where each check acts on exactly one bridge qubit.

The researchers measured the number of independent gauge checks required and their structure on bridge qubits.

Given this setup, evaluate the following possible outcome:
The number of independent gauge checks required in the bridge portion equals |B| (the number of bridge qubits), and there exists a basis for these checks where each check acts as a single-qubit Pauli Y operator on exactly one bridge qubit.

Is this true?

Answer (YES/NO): NO